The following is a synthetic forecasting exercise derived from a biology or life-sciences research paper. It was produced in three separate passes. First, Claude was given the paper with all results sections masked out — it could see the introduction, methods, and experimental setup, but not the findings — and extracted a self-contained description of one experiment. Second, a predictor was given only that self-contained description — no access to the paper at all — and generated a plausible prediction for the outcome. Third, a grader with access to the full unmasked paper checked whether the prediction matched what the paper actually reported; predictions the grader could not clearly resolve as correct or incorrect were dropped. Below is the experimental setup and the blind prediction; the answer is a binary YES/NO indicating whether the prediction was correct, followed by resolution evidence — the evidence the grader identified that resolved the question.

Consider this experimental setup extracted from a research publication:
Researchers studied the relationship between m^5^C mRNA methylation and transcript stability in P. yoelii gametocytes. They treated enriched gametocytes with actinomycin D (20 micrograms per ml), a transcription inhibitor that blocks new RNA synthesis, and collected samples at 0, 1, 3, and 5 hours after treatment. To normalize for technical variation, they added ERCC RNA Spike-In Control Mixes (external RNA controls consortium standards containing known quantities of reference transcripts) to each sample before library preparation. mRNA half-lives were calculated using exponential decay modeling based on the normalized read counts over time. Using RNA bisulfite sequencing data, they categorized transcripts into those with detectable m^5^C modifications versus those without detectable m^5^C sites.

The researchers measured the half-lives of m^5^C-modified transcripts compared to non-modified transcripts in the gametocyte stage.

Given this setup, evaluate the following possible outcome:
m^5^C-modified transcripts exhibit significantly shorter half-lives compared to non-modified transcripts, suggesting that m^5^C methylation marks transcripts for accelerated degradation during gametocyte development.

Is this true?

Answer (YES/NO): NO